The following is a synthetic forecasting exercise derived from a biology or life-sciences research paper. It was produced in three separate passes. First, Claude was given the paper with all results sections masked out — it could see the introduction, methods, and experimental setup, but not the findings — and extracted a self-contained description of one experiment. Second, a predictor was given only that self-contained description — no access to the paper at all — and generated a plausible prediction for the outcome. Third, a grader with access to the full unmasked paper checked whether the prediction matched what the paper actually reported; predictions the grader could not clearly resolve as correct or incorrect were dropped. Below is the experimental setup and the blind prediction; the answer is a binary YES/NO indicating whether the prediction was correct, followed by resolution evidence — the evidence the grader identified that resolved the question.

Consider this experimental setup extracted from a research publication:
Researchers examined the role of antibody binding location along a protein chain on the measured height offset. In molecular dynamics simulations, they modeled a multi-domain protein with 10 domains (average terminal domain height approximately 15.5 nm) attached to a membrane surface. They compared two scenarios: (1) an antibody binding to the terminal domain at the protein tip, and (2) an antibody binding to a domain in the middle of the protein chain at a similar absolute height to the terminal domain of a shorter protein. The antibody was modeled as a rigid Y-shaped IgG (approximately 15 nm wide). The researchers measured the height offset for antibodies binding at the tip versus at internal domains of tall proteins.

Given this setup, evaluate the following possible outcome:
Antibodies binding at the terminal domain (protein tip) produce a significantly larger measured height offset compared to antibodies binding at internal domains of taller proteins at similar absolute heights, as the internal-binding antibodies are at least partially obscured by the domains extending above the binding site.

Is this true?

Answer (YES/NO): NO